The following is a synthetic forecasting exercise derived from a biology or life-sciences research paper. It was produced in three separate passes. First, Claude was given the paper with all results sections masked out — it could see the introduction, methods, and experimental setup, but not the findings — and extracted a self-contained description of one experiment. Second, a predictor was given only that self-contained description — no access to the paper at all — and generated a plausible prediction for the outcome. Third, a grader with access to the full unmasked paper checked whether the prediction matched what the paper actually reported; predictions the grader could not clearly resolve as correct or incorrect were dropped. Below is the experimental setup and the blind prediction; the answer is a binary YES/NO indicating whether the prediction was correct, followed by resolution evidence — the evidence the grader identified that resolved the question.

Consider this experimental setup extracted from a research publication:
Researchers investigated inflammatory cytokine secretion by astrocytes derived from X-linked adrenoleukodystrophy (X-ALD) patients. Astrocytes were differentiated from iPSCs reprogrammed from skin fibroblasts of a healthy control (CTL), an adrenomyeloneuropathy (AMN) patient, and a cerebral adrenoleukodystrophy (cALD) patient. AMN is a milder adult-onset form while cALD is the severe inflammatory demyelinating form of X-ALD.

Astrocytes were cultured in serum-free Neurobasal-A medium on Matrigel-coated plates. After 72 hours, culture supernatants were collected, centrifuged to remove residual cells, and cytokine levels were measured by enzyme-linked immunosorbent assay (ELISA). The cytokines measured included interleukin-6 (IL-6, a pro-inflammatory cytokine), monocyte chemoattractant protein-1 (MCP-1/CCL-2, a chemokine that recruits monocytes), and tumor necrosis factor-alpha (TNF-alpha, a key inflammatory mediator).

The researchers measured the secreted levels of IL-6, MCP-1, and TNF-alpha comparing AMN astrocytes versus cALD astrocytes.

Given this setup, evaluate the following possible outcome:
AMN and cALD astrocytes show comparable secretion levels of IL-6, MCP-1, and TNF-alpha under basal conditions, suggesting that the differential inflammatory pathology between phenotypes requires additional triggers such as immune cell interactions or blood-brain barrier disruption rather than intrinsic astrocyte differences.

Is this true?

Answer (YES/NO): NO